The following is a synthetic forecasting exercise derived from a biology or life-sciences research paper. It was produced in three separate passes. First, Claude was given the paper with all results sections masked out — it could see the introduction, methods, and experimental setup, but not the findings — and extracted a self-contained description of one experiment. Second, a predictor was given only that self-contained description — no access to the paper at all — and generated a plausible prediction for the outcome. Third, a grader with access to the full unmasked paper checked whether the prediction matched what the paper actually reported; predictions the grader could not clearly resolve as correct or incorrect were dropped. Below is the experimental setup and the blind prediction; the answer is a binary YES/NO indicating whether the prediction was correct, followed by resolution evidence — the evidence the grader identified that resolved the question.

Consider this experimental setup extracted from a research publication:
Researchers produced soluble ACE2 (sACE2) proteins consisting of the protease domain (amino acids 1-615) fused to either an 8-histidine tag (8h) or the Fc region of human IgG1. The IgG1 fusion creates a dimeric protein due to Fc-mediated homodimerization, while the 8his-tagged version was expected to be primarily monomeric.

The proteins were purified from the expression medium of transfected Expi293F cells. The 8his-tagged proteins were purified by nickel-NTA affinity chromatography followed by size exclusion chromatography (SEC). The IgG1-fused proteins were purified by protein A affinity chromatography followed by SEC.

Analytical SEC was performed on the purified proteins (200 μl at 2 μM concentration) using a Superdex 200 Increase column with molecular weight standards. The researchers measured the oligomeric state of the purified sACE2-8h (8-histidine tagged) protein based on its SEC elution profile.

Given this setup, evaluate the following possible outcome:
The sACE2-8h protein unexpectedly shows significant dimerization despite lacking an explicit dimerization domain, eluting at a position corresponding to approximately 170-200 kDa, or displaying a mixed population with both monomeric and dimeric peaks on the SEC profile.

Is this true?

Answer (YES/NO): YES